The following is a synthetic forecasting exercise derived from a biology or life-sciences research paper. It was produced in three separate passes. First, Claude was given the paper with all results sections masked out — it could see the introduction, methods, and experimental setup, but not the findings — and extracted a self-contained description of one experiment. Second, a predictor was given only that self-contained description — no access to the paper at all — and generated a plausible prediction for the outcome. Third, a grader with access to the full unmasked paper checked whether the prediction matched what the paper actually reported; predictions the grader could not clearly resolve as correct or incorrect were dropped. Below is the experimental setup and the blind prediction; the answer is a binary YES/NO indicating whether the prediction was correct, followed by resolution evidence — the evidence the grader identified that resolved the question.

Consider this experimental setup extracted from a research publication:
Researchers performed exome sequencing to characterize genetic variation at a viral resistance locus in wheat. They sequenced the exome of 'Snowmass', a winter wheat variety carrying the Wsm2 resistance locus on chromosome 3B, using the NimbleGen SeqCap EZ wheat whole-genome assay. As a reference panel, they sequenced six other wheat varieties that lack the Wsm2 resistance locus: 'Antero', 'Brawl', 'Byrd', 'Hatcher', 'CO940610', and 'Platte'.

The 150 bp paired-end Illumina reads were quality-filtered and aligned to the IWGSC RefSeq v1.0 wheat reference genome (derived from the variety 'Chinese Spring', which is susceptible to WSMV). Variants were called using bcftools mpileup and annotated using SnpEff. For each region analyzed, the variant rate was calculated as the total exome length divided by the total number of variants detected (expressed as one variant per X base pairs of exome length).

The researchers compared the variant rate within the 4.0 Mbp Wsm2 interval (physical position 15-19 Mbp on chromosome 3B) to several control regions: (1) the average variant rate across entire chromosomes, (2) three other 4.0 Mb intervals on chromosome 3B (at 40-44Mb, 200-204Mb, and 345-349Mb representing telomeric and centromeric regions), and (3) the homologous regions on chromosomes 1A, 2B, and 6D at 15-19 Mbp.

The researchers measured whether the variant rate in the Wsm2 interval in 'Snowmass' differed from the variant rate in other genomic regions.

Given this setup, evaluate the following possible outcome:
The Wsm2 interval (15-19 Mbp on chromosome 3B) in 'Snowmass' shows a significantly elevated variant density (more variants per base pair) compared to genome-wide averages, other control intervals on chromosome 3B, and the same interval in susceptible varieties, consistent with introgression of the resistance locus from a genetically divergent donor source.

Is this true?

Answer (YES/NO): NO